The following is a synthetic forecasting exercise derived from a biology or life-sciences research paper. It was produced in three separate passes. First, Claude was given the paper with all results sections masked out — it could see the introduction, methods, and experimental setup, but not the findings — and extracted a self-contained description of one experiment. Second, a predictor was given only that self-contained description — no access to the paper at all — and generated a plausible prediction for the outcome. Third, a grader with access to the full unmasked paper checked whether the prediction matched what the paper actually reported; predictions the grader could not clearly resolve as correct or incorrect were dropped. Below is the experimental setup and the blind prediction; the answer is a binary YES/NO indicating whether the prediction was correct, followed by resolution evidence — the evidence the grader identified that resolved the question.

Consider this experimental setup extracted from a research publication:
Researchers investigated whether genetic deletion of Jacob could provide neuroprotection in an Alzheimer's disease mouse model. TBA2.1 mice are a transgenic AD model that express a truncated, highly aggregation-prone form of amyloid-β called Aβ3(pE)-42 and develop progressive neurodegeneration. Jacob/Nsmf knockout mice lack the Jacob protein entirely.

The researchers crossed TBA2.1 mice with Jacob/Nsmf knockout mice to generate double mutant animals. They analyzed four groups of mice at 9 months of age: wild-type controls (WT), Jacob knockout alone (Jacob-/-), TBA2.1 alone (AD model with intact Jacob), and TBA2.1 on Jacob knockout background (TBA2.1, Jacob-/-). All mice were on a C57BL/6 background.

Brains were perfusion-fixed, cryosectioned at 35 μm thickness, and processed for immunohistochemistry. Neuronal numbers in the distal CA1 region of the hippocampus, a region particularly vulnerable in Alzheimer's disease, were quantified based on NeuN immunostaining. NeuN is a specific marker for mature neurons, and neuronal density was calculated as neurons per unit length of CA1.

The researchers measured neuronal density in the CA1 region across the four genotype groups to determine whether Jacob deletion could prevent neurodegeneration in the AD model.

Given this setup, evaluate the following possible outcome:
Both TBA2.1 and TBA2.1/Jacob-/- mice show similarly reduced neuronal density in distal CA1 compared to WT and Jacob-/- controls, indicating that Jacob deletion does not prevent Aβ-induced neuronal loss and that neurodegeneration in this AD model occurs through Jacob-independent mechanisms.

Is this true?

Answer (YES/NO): NO